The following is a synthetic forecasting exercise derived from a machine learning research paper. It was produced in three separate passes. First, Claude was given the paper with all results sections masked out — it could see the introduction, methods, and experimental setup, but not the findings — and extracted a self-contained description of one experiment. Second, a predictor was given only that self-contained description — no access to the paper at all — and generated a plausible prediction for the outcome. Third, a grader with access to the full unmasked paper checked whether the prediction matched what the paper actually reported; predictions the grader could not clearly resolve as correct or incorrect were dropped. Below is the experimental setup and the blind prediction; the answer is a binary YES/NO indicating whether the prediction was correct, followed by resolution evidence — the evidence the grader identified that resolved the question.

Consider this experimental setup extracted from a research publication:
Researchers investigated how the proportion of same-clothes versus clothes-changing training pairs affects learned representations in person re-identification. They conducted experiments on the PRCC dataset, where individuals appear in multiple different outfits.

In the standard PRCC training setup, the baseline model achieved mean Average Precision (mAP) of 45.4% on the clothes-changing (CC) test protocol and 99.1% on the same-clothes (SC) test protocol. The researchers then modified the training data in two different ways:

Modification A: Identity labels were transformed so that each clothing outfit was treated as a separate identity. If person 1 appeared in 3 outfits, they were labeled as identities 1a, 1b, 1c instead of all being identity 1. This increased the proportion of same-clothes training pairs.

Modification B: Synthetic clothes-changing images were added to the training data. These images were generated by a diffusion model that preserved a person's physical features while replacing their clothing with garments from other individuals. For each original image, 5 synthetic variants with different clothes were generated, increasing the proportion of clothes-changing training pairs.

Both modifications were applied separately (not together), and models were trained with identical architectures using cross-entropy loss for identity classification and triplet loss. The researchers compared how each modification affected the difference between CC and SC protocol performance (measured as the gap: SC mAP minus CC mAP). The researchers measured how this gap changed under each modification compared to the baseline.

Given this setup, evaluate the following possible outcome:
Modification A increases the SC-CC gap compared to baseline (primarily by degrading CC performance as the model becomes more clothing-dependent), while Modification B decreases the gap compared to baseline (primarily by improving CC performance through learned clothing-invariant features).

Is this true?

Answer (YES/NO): YES